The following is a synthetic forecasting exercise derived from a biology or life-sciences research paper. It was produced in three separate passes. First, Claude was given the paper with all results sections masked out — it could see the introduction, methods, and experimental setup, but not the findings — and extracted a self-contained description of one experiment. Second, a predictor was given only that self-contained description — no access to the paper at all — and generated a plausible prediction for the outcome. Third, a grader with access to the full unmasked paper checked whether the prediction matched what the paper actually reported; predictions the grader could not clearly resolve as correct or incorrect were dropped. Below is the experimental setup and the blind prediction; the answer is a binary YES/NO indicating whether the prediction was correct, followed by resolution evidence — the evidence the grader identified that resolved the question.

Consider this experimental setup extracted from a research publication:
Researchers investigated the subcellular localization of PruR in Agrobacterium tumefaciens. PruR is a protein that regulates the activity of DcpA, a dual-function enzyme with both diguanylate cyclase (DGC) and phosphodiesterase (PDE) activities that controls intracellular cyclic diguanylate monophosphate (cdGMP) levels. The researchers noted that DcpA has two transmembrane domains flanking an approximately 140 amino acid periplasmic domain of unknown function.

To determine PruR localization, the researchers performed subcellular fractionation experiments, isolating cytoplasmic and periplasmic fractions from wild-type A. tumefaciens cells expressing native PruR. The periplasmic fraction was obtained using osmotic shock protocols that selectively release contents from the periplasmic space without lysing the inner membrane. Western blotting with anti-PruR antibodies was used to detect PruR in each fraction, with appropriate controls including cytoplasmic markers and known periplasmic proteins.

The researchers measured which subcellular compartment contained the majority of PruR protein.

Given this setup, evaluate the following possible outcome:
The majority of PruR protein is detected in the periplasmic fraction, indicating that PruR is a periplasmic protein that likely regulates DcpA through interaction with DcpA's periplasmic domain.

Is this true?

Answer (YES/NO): YES